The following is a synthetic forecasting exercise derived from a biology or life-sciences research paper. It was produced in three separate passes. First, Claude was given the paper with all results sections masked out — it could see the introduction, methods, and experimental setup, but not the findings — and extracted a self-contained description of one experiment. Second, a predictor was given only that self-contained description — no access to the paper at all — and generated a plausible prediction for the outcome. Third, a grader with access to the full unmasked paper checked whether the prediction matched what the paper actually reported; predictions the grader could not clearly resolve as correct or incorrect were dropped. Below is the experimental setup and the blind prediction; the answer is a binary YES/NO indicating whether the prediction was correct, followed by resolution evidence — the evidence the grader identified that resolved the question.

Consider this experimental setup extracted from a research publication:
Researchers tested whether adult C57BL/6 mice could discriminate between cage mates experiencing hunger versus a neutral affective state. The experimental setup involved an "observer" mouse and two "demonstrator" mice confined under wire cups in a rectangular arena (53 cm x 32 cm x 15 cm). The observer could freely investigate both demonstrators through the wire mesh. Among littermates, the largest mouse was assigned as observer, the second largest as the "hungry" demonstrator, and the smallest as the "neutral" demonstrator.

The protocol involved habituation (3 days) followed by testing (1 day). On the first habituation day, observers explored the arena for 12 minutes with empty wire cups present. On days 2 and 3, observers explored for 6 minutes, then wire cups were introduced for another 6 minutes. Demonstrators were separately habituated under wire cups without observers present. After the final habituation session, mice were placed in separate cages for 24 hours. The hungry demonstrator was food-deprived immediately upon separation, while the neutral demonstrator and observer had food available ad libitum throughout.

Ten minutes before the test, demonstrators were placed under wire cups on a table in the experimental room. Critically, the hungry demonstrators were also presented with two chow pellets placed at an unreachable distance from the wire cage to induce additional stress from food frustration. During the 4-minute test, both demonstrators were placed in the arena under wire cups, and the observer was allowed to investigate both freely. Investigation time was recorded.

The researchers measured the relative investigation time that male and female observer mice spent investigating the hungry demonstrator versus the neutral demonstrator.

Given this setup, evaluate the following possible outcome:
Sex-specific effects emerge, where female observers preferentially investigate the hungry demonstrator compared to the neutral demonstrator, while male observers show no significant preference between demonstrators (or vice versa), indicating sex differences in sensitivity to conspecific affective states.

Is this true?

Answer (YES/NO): NO